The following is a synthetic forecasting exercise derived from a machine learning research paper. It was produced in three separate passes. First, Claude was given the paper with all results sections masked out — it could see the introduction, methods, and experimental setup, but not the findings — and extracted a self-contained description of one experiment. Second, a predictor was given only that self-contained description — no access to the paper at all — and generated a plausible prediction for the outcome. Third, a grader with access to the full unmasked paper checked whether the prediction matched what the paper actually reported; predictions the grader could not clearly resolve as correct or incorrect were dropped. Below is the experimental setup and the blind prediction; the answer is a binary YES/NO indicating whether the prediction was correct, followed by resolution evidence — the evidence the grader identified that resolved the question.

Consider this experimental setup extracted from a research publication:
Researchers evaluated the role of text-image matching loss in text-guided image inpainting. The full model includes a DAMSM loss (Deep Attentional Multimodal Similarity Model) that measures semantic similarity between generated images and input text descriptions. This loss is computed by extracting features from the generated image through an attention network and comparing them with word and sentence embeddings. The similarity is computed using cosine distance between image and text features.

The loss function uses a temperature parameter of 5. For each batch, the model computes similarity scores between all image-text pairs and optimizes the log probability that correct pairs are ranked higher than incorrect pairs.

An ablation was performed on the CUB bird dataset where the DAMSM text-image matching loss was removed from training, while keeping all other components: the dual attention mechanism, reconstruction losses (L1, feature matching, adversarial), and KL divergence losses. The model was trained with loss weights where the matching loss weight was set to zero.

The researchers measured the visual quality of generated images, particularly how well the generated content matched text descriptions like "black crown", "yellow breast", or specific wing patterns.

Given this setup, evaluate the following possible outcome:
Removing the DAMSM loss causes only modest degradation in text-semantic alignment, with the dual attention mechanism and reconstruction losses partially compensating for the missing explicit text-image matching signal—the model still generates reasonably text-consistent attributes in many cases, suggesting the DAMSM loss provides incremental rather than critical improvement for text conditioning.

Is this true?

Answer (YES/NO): NO